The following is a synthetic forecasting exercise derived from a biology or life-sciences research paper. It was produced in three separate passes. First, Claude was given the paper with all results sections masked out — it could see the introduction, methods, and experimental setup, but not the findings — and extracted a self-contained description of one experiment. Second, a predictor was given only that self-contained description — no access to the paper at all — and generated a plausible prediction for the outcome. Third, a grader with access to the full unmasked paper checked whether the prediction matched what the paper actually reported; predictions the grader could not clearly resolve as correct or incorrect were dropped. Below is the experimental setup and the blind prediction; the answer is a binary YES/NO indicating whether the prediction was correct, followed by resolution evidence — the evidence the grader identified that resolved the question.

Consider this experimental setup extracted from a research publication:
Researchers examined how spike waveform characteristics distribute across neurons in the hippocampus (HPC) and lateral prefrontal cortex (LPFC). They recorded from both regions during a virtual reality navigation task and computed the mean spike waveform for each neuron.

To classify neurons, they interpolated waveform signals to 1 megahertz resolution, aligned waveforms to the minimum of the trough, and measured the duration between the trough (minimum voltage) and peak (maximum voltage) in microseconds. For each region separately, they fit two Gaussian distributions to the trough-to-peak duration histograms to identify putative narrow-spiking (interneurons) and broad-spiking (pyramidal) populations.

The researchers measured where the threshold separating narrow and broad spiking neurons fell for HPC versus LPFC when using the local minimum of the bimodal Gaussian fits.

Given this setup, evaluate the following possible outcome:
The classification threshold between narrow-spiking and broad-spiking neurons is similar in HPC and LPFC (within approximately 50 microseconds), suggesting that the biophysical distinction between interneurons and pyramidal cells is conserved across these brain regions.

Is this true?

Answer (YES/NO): YES